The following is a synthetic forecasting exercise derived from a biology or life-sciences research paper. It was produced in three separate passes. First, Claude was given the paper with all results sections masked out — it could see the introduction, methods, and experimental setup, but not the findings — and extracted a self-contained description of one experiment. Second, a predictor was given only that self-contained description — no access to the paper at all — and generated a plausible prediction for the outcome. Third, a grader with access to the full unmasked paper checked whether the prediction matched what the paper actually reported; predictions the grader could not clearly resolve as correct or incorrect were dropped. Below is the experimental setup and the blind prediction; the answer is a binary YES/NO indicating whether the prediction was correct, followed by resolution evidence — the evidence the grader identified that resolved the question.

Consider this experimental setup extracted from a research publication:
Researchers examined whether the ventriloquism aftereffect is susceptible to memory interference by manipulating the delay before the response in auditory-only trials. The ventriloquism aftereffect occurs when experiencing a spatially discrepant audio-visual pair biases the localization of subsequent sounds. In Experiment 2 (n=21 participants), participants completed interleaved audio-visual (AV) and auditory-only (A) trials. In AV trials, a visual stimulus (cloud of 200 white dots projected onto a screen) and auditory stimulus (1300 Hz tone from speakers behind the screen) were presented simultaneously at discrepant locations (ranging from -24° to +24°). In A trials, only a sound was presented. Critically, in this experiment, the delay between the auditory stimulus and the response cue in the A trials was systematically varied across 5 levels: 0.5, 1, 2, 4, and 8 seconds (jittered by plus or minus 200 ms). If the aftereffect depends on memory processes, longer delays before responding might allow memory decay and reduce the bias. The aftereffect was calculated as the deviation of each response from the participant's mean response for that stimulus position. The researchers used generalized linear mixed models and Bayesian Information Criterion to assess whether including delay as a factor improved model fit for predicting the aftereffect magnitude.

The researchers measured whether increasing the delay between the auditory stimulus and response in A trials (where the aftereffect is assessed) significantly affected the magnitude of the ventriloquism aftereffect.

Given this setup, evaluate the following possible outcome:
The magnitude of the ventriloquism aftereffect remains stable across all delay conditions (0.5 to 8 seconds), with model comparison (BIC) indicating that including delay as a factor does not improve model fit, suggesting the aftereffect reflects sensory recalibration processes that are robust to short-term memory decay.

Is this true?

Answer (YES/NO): YES